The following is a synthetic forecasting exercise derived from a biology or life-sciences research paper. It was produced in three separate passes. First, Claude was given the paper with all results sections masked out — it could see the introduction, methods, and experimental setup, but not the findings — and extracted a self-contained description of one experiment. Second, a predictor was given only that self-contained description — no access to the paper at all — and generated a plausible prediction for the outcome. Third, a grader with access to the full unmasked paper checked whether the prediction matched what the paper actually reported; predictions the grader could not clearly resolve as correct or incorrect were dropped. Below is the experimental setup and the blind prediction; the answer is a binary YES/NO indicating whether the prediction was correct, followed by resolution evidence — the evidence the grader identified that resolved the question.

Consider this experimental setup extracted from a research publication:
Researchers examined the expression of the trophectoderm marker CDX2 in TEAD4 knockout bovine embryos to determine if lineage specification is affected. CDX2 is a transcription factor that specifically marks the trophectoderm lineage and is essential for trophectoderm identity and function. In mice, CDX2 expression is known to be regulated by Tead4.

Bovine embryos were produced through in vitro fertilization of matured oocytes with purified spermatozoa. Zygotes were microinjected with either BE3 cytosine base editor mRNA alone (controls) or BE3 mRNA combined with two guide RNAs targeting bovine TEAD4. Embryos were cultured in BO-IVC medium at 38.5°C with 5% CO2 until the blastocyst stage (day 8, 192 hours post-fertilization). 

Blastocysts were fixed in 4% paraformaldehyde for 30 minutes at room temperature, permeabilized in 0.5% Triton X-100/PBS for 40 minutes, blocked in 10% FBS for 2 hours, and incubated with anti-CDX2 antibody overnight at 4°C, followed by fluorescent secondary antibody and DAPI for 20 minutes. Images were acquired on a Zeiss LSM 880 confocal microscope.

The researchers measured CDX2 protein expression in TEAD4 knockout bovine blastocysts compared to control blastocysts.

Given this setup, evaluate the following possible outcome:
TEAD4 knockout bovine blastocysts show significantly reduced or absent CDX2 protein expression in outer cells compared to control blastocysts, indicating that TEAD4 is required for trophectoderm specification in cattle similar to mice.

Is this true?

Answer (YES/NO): NO